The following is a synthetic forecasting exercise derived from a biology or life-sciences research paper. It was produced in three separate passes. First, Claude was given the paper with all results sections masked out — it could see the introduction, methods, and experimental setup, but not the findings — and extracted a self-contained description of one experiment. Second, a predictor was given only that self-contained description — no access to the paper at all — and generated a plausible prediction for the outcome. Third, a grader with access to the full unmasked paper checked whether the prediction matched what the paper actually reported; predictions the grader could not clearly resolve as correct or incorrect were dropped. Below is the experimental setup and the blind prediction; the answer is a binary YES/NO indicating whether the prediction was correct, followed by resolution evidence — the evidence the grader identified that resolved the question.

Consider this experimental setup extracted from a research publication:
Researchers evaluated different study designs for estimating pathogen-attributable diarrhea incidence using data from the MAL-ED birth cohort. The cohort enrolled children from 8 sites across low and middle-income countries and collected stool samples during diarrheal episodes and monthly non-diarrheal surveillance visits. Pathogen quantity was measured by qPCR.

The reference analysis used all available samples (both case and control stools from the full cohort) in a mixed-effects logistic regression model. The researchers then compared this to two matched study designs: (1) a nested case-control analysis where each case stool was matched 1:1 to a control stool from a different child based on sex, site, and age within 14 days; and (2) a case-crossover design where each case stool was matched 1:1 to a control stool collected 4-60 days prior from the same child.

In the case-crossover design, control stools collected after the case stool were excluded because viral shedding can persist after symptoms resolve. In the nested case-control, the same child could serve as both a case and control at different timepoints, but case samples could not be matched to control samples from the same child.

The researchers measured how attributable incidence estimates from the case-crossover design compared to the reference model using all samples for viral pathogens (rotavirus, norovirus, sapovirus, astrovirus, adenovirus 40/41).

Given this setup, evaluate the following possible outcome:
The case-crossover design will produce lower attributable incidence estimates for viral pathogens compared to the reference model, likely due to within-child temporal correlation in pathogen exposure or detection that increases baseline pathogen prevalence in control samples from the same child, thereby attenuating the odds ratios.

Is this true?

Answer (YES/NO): NO